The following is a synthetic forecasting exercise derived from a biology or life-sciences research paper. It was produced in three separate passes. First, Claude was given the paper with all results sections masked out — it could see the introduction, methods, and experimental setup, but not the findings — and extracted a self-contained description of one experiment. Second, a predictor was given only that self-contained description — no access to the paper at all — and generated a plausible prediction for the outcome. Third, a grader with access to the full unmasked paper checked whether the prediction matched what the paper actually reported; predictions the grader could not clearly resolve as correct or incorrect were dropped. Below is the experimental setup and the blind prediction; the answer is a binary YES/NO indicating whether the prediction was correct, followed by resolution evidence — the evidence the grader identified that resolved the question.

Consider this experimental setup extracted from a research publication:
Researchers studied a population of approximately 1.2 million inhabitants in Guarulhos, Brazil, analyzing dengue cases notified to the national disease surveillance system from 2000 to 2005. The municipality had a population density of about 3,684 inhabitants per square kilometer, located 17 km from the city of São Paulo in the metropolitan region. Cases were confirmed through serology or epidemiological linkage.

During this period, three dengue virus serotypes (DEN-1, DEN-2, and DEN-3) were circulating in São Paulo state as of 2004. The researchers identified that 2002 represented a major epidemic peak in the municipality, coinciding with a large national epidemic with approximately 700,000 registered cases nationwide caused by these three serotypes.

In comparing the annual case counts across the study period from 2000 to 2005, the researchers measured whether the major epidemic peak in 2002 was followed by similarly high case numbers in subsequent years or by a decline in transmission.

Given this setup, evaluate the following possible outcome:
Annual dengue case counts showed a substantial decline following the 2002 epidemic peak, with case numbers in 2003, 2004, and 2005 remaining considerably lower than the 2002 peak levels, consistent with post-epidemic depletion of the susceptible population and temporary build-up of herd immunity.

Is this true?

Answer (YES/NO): NO